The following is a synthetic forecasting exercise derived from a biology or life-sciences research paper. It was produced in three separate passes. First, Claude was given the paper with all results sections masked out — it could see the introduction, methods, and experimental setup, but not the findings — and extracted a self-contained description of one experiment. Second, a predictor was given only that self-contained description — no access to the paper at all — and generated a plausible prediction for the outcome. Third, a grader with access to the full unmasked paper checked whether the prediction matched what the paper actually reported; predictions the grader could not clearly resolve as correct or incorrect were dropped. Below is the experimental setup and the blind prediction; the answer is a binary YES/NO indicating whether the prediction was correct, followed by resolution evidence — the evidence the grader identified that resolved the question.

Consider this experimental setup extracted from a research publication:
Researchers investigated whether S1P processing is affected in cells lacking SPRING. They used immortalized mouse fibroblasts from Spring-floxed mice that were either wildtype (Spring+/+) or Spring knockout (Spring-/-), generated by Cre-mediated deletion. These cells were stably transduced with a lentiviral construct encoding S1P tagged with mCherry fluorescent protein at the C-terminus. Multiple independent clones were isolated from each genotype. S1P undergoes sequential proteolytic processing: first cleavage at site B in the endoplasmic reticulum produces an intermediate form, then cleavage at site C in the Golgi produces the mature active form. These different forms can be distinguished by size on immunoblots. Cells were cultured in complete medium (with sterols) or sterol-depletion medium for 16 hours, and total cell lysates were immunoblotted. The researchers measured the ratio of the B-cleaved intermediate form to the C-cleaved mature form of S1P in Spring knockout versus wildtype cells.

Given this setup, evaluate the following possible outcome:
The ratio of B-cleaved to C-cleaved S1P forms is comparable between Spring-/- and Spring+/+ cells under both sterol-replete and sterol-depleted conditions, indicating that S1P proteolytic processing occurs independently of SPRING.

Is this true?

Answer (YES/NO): NO